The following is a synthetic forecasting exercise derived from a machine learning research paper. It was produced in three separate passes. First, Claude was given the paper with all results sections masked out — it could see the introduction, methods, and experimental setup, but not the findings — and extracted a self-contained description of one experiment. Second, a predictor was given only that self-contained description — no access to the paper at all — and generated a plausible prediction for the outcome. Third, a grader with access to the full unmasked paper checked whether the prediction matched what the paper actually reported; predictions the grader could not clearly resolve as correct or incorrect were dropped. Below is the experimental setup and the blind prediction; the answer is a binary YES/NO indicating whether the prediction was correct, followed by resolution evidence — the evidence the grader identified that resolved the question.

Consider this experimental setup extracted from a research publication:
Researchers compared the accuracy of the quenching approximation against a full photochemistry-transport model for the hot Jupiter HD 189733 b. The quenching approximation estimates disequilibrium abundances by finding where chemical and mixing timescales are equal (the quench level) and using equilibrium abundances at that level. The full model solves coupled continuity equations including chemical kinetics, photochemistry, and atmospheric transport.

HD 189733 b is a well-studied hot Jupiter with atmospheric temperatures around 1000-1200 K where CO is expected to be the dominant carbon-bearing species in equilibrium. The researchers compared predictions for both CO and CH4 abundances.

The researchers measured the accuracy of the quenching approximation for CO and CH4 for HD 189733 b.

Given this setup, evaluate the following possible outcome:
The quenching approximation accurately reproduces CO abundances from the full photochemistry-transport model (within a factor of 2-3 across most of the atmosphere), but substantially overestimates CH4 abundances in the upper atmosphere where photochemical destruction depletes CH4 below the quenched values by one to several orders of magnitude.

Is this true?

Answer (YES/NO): NO